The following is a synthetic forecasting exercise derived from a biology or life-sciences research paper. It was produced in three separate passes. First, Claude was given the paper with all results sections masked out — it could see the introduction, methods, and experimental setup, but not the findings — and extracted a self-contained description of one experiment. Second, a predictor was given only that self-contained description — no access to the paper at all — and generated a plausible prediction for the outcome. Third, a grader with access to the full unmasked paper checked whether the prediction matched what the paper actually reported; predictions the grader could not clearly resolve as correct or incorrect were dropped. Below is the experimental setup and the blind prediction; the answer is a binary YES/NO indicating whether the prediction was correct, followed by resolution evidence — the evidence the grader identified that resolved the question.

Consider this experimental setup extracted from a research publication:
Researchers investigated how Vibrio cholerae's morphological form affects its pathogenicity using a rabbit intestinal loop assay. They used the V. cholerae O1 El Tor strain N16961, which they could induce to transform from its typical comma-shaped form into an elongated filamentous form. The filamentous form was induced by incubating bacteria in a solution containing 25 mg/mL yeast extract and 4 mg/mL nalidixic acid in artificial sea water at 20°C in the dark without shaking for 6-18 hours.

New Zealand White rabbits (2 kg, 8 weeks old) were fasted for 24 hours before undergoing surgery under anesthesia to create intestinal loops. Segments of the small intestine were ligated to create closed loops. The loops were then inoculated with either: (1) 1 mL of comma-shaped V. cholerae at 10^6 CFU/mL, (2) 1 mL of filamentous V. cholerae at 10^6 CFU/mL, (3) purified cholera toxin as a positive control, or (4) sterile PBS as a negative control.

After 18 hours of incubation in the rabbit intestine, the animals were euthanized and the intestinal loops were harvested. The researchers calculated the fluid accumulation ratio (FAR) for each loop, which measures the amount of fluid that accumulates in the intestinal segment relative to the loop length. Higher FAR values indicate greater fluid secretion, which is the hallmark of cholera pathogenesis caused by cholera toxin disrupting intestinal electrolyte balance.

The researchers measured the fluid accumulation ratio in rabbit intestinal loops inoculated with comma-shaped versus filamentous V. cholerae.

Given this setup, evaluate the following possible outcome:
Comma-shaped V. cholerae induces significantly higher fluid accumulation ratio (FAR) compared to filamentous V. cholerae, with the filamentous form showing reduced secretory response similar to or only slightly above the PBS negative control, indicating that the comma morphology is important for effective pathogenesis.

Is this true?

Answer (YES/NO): NO